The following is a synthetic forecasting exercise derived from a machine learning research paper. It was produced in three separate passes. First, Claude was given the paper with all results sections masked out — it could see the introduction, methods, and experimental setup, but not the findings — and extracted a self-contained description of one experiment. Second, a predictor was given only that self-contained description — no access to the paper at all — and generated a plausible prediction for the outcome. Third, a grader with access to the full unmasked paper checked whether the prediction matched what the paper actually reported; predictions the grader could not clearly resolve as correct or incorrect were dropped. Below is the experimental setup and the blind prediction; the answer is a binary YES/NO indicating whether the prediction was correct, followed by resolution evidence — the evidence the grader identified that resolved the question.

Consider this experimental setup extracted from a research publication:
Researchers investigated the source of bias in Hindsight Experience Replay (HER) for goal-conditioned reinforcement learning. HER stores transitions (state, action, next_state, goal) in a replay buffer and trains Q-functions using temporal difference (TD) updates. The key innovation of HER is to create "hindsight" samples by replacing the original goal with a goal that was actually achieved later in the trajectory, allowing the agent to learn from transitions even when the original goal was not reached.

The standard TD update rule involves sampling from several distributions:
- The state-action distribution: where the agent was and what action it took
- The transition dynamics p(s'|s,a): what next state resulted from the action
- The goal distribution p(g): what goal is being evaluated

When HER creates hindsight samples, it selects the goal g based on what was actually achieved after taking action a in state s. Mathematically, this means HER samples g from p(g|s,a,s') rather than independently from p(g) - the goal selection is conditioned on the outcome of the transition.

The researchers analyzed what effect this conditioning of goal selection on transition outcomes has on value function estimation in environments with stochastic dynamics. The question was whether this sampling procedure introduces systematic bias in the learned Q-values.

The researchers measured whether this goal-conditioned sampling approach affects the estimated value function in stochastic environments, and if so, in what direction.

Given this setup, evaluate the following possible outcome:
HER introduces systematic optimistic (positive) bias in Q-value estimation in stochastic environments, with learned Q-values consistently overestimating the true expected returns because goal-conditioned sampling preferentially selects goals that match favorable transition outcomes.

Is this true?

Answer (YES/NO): YES